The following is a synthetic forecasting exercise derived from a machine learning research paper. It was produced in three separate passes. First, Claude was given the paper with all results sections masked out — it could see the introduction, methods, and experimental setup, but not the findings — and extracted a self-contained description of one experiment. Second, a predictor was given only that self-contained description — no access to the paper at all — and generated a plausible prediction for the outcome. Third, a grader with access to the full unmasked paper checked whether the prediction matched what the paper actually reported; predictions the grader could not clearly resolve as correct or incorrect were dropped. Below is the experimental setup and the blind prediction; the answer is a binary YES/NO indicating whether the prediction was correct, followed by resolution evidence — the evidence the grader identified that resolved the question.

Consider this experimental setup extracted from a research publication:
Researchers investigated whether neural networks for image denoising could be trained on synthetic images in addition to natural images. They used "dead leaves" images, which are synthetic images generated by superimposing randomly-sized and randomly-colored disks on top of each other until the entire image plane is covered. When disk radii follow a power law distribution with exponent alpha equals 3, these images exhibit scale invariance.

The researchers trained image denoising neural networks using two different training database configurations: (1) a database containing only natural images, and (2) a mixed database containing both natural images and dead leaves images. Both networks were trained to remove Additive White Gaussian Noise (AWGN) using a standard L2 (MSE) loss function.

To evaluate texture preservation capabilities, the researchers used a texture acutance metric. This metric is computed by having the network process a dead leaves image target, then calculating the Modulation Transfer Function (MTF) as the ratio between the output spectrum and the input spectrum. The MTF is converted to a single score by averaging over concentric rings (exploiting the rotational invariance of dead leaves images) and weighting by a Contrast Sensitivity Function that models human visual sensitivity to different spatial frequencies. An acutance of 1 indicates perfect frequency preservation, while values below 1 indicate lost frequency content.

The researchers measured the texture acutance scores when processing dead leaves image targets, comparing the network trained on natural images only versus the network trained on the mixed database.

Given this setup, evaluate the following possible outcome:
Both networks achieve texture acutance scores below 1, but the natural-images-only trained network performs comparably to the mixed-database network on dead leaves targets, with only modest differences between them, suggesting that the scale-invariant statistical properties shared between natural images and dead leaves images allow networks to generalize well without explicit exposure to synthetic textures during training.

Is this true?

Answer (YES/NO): NO